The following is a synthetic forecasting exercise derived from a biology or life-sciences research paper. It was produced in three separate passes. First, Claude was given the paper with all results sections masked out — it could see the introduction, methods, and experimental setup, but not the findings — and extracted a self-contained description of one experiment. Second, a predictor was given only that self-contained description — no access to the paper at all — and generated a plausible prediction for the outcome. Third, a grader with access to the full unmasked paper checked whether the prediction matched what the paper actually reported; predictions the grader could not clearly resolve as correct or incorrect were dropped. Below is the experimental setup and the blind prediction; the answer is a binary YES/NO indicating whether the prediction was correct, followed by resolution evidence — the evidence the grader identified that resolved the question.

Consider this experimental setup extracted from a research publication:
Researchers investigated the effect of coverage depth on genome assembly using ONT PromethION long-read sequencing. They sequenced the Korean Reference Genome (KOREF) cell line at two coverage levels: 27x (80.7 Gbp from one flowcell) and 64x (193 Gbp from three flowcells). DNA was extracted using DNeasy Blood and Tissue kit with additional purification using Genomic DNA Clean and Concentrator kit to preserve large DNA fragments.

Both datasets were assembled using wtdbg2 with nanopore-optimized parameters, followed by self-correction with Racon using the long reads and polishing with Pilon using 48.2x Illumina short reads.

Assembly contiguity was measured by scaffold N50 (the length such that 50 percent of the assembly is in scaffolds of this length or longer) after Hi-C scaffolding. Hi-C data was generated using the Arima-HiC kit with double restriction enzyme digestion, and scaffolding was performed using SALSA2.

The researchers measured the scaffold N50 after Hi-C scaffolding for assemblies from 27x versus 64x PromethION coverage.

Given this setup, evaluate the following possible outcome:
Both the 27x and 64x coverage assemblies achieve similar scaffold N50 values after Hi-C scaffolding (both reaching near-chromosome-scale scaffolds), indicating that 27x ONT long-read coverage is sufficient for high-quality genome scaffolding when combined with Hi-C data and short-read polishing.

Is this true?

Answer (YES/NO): NO